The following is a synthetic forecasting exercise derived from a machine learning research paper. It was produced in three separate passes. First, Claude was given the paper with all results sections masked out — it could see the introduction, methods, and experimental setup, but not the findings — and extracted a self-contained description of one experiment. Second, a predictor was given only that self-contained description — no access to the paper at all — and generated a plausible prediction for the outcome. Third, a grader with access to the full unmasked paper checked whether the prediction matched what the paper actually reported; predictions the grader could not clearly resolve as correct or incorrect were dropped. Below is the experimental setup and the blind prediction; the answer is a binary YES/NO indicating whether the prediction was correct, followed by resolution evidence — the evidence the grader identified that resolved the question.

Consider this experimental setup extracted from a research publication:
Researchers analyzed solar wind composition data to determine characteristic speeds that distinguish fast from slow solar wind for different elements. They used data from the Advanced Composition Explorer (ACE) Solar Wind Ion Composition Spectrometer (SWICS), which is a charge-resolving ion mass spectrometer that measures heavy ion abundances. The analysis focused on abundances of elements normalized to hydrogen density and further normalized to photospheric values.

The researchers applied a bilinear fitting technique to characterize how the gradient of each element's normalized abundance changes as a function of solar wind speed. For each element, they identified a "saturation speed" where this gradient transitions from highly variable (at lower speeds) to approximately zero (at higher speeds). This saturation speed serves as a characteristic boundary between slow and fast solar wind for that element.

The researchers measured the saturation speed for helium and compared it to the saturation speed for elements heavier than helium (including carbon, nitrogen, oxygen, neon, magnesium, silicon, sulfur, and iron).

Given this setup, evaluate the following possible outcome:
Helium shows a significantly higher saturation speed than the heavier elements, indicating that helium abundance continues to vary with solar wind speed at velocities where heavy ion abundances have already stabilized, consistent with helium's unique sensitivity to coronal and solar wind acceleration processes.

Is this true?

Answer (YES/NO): YES